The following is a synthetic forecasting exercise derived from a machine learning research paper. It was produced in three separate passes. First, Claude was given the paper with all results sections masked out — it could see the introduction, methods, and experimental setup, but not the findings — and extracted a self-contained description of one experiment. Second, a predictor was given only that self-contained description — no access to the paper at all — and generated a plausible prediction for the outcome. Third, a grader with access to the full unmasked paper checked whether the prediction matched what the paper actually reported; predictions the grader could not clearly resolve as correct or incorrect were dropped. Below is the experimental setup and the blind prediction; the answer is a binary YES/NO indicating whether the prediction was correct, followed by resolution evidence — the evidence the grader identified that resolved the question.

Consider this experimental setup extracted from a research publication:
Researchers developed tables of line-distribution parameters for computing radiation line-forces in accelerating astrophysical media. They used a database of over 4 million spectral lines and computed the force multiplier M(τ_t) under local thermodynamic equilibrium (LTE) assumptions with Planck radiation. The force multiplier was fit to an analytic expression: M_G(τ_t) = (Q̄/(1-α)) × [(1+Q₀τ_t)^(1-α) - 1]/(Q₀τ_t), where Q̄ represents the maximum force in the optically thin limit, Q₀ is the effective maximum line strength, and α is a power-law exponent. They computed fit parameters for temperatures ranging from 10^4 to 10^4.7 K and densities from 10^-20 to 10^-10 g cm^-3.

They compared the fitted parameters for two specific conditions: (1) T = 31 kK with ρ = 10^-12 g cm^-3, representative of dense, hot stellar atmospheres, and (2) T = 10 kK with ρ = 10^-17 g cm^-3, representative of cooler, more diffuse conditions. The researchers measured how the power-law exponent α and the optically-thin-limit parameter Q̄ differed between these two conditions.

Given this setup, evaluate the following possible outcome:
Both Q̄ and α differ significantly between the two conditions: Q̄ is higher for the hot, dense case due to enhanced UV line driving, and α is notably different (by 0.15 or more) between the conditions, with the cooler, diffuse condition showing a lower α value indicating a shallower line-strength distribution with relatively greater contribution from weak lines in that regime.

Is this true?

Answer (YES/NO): YES